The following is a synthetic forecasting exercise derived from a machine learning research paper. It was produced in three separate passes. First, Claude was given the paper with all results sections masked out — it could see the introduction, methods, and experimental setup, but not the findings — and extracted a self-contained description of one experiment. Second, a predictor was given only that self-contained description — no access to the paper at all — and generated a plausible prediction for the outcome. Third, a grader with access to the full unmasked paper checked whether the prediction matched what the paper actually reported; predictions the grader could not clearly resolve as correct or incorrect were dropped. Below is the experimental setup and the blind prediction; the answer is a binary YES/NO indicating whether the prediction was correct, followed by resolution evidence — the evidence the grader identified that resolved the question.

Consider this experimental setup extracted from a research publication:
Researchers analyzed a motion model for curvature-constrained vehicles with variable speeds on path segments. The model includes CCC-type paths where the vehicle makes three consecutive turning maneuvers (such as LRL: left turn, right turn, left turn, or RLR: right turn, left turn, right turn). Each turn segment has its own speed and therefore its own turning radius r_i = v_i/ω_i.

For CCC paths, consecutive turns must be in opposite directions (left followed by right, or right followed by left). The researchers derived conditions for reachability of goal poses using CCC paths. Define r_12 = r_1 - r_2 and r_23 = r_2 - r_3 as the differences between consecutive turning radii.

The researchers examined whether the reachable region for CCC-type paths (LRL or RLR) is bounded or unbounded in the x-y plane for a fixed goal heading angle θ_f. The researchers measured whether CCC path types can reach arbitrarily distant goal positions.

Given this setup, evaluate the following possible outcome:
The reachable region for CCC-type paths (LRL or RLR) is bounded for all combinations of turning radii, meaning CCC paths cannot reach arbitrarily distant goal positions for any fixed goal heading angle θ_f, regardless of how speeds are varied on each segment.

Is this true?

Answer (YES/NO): YES